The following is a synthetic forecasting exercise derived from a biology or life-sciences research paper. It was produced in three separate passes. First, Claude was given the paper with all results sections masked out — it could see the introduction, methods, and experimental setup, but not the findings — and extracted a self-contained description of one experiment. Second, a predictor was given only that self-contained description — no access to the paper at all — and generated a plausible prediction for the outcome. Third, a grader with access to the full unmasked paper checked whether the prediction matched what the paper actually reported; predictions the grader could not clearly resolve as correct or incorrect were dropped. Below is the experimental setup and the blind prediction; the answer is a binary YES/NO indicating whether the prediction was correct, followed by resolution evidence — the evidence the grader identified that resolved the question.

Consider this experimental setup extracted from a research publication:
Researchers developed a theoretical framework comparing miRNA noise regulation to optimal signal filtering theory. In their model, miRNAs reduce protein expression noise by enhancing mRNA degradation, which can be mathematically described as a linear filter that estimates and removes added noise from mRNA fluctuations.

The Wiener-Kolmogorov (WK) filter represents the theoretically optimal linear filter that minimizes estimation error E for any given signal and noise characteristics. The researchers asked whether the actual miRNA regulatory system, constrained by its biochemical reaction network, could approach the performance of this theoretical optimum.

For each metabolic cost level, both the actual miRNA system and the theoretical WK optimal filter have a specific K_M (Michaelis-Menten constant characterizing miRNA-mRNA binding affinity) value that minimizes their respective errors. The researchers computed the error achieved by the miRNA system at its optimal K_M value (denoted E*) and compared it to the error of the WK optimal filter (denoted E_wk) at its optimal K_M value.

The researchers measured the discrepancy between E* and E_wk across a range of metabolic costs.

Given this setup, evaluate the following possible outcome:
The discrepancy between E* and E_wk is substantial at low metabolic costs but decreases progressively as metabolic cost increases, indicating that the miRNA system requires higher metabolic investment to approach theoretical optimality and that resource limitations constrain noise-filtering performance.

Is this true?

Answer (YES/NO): NO